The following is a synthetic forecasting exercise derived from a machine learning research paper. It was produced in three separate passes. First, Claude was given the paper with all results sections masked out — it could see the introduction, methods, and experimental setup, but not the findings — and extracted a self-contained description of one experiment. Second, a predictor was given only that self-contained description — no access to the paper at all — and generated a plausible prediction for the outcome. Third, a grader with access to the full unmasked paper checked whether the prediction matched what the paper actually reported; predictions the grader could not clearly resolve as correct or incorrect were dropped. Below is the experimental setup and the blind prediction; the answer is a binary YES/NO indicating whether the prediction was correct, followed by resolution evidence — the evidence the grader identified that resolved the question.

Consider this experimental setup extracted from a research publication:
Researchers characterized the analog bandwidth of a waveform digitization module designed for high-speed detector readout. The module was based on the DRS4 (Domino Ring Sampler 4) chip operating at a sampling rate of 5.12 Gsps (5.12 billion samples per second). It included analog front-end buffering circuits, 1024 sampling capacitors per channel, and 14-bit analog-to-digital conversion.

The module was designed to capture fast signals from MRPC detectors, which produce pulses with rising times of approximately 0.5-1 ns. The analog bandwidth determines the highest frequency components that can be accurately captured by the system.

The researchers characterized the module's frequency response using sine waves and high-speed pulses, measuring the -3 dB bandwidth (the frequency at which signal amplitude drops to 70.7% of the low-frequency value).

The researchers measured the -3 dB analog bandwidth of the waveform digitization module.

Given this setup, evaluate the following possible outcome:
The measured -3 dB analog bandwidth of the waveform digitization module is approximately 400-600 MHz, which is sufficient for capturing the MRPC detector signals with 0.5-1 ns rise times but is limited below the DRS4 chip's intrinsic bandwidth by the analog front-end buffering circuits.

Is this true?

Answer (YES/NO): NO